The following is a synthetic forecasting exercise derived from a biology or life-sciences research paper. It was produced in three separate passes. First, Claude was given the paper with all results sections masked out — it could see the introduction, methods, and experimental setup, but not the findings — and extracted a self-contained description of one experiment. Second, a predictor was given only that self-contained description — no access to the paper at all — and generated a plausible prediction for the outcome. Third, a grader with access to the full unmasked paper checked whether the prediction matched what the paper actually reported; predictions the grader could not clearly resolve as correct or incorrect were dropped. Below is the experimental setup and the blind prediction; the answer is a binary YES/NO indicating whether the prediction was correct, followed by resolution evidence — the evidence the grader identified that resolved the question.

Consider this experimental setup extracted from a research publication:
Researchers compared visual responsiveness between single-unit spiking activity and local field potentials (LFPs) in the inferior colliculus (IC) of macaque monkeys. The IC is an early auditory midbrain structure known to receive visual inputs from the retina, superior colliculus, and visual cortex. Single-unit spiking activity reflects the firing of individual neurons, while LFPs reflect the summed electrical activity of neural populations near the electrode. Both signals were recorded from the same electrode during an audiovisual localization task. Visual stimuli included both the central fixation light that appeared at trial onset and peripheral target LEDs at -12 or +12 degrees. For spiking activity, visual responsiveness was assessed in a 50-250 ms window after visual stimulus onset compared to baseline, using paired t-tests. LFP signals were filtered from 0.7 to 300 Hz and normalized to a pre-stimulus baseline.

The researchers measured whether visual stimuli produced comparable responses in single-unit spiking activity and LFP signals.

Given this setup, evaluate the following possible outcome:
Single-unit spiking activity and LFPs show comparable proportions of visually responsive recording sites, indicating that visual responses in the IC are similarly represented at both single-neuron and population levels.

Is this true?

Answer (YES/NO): NO